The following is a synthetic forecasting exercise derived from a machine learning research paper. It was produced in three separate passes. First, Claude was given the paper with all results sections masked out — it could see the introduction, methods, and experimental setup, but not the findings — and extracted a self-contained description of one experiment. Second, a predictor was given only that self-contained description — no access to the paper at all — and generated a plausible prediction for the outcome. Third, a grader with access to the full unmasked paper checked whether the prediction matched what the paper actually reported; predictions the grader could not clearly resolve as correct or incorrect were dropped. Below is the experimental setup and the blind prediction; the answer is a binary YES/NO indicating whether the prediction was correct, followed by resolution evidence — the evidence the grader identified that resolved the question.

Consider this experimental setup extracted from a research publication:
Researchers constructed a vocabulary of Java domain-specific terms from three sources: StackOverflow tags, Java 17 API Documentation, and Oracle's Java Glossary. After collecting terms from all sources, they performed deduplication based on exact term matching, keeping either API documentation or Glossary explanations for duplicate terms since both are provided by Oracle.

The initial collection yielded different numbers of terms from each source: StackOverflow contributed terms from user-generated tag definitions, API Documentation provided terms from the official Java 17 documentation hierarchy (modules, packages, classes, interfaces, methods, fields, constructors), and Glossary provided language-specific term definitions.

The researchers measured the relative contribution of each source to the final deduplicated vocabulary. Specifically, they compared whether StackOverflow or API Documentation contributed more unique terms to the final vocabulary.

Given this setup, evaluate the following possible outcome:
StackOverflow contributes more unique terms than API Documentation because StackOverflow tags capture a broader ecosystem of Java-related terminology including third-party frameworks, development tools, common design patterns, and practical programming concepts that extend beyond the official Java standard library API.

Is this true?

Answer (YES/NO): NO